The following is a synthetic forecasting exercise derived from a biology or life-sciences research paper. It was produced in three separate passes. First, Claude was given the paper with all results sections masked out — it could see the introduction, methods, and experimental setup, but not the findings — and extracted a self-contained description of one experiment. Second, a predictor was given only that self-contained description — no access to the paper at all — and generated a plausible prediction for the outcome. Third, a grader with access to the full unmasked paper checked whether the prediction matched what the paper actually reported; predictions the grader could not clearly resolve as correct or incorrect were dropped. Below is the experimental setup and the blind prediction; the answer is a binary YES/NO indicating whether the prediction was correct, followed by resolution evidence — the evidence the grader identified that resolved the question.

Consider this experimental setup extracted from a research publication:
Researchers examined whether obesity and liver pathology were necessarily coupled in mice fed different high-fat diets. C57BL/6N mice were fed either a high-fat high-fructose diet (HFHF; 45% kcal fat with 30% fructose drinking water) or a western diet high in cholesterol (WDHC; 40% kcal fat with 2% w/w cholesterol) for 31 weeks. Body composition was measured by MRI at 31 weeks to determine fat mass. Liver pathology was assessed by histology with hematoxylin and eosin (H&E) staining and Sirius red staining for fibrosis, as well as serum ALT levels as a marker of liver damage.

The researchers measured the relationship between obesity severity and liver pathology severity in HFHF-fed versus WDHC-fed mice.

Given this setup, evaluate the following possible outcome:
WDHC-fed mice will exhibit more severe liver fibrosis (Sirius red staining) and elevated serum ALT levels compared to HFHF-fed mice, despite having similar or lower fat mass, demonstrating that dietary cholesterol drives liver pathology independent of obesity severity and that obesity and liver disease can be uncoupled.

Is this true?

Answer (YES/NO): YES